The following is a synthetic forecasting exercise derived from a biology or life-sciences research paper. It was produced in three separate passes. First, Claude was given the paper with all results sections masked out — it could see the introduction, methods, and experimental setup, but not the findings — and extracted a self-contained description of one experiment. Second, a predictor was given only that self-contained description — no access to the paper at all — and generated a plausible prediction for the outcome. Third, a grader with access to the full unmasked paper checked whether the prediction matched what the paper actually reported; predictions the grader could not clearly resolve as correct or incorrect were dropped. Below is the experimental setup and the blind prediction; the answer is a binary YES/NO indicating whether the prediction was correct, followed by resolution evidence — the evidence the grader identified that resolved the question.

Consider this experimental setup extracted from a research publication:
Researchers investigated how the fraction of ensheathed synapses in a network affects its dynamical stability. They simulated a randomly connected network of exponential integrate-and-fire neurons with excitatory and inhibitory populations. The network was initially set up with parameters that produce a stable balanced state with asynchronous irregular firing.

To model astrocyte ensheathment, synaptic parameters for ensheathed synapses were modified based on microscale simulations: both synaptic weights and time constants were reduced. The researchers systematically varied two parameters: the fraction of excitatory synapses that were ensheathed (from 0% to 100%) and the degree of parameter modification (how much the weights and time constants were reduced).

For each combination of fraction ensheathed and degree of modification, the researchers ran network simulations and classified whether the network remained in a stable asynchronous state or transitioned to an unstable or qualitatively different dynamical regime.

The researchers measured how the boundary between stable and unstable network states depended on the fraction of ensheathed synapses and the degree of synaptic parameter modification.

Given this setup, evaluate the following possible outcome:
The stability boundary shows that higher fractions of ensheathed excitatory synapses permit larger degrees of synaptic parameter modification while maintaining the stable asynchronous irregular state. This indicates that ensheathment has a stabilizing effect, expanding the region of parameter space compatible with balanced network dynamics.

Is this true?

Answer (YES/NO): NO